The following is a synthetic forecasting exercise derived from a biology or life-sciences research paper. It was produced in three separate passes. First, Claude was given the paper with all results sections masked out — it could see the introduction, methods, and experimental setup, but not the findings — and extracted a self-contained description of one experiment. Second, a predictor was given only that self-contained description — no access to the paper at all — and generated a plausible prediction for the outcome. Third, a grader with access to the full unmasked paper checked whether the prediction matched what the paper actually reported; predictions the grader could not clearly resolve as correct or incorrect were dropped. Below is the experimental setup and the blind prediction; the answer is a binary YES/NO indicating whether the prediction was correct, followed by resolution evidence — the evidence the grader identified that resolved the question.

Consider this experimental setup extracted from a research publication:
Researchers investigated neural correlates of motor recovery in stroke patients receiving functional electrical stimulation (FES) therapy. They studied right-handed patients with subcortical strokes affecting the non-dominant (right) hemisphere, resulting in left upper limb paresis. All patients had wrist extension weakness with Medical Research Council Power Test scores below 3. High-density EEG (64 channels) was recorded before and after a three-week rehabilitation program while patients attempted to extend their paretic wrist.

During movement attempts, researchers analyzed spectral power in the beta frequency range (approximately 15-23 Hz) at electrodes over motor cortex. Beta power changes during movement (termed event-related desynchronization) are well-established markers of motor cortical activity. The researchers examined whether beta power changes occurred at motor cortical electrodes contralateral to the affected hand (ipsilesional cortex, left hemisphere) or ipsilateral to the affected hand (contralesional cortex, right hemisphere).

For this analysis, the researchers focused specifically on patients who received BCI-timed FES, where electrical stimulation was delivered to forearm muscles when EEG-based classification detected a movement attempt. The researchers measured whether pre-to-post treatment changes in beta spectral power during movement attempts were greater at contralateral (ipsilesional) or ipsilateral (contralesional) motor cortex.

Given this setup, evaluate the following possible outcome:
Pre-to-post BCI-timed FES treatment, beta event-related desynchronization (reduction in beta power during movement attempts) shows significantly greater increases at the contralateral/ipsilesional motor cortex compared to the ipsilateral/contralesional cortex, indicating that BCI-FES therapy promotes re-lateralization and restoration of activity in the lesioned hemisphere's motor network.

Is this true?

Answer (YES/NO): YES